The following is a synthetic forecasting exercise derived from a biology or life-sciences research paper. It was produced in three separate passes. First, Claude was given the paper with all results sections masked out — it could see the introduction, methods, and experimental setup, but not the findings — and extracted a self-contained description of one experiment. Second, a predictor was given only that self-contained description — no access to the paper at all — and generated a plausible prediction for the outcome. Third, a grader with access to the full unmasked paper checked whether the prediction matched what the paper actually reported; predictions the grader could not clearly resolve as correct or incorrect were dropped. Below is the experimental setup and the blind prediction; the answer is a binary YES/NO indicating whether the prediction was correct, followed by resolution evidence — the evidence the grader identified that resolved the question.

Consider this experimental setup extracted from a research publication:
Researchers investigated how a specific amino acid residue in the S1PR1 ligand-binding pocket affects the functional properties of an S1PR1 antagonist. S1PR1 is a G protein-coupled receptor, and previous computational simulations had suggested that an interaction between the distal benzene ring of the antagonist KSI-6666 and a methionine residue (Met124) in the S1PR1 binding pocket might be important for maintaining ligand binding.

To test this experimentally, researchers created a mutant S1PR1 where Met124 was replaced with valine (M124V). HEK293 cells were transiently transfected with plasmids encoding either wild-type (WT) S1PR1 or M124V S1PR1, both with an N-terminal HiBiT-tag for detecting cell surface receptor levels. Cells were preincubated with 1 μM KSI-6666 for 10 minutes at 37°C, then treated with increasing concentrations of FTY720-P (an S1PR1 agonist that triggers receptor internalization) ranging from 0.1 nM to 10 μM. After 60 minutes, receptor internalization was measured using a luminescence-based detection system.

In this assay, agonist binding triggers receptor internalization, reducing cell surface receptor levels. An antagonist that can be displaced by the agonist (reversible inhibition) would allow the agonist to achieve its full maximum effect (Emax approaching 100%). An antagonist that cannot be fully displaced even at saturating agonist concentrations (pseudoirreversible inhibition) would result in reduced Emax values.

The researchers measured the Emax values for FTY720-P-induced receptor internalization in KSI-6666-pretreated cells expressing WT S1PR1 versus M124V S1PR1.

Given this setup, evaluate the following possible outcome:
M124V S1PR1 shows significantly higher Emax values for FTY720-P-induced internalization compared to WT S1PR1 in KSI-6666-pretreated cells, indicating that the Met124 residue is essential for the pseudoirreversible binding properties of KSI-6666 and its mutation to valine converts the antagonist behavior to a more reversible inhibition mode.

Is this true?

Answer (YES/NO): YES